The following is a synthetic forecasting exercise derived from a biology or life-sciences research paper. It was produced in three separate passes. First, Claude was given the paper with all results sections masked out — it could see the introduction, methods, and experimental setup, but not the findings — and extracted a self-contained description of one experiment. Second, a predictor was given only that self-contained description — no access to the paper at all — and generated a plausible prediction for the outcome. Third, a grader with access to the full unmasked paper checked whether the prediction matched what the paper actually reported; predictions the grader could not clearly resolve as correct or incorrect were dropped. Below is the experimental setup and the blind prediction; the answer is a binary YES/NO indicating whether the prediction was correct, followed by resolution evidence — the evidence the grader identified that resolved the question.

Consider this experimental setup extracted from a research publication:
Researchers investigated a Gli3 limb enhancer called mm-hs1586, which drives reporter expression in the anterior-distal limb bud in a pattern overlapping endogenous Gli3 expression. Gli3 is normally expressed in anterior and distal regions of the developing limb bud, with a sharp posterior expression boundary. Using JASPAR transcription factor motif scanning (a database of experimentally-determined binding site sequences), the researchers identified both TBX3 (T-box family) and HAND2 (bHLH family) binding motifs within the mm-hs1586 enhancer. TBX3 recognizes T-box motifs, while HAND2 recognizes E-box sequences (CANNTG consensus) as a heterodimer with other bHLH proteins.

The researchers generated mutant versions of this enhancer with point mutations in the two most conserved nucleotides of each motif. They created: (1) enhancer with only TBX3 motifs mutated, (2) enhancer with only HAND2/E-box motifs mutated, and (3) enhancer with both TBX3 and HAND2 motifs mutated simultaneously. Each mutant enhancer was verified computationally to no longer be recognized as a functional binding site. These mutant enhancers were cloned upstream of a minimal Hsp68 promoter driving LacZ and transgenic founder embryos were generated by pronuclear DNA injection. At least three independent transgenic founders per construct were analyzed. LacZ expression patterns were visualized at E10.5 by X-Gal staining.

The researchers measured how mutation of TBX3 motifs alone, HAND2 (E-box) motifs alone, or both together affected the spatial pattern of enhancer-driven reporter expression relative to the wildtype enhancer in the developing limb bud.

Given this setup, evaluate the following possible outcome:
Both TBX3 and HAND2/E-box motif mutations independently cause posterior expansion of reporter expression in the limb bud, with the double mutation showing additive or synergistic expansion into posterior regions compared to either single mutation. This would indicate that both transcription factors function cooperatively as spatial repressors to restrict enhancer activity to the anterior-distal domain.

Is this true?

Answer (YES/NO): NO